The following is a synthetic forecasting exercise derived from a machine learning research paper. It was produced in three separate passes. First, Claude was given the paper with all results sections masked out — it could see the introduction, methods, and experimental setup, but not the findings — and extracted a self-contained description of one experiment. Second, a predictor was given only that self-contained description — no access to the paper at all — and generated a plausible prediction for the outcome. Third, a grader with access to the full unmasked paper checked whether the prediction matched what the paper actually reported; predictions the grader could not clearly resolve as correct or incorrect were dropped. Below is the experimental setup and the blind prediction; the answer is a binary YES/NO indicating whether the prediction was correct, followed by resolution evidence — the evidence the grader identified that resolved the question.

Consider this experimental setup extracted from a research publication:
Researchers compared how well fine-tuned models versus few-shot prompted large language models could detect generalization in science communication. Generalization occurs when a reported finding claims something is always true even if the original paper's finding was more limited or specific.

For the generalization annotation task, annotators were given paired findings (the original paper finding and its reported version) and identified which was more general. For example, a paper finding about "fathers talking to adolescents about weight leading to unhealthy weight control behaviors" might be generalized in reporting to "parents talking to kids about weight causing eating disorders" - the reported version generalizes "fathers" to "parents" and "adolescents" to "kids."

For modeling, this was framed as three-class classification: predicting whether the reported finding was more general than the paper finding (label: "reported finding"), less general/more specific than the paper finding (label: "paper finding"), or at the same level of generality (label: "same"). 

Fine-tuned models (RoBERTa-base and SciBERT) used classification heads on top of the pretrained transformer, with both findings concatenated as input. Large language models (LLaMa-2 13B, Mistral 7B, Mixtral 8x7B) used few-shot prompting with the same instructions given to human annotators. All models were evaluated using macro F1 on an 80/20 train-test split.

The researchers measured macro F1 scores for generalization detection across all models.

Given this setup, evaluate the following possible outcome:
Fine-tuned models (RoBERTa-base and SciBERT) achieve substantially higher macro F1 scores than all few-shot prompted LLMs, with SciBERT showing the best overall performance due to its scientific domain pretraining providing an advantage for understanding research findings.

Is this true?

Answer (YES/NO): YES